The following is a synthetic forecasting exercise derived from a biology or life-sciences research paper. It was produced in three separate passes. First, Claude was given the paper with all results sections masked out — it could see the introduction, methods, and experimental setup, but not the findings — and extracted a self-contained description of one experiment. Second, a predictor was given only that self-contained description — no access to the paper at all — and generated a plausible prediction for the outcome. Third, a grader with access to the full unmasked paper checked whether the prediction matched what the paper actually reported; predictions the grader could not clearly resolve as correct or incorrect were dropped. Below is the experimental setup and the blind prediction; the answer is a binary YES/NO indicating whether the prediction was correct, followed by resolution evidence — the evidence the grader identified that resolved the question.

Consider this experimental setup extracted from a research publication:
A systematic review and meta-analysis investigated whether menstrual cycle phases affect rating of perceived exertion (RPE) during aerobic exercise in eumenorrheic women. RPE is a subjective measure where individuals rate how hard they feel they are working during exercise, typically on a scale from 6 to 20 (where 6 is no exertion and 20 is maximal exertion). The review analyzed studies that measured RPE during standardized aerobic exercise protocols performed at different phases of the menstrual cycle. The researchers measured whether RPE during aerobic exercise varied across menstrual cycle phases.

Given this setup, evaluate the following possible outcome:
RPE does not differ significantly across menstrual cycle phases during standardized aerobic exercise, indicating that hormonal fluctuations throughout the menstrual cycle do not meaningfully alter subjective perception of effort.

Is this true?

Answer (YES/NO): YES